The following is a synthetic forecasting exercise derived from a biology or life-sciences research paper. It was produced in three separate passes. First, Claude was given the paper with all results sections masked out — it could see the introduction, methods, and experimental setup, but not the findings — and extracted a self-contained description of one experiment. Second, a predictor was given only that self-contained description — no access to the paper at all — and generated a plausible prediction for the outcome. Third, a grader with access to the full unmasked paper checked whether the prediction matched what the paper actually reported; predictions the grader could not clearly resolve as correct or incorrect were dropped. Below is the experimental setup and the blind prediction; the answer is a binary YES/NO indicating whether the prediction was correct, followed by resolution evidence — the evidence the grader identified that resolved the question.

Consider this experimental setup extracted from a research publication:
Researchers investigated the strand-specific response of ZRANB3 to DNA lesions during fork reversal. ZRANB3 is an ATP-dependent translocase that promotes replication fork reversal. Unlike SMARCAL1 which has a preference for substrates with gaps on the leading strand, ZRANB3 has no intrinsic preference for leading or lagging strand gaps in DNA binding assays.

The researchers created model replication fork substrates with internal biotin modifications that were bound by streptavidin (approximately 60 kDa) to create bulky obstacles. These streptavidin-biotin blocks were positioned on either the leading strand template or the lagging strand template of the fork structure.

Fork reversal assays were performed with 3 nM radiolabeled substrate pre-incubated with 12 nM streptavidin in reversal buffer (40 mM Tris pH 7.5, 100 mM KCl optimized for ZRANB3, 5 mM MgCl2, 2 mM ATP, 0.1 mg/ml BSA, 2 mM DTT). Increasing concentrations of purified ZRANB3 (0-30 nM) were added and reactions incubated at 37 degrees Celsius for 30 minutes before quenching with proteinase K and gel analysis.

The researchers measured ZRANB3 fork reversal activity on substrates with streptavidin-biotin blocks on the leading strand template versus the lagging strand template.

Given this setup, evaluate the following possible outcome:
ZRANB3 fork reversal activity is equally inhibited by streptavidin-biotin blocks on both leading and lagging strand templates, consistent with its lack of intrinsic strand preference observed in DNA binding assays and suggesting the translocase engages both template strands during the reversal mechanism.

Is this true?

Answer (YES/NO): NO